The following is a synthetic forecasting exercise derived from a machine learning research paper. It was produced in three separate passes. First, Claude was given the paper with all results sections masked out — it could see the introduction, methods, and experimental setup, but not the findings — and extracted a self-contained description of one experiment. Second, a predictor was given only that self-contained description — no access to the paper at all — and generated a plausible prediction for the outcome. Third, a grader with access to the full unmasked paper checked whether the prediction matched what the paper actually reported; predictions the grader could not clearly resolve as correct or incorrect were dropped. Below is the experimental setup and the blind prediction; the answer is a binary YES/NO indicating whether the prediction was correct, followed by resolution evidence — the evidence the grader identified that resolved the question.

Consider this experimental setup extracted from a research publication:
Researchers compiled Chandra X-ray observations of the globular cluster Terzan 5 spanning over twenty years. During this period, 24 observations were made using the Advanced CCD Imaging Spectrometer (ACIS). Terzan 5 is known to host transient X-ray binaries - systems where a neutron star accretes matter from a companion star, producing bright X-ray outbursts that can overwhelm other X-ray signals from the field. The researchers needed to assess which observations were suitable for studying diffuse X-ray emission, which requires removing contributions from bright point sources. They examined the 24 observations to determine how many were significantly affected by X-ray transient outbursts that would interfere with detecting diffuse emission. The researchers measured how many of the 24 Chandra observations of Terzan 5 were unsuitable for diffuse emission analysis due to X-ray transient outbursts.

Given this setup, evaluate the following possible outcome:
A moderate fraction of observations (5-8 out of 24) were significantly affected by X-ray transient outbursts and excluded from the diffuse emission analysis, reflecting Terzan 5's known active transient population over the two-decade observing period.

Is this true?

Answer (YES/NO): YES